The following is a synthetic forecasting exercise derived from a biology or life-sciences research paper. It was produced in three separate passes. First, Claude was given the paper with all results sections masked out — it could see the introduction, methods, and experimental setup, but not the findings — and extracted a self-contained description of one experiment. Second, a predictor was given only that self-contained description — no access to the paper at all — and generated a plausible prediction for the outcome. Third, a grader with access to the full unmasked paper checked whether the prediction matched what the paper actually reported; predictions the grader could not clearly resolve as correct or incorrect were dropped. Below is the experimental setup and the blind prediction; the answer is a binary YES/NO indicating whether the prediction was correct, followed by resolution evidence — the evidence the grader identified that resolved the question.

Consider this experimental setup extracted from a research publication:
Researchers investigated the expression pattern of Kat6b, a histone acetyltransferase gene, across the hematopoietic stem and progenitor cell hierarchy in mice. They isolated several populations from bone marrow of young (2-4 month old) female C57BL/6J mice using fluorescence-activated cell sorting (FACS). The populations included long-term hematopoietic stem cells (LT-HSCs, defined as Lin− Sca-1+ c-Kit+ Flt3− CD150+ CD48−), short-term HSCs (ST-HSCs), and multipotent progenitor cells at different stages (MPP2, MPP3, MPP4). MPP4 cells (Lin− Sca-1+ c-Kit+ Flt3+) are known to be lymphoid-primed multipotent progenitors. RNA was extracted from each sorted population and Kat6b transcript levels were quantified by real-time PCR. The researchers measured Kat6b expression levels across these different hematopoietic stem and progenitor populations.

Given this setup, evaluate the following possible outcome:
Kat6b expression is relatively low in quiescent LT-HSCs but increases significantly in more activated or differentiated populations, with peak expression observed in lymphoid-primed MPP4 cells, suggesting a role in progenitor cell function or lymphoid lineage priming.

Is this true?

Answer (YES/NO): NO